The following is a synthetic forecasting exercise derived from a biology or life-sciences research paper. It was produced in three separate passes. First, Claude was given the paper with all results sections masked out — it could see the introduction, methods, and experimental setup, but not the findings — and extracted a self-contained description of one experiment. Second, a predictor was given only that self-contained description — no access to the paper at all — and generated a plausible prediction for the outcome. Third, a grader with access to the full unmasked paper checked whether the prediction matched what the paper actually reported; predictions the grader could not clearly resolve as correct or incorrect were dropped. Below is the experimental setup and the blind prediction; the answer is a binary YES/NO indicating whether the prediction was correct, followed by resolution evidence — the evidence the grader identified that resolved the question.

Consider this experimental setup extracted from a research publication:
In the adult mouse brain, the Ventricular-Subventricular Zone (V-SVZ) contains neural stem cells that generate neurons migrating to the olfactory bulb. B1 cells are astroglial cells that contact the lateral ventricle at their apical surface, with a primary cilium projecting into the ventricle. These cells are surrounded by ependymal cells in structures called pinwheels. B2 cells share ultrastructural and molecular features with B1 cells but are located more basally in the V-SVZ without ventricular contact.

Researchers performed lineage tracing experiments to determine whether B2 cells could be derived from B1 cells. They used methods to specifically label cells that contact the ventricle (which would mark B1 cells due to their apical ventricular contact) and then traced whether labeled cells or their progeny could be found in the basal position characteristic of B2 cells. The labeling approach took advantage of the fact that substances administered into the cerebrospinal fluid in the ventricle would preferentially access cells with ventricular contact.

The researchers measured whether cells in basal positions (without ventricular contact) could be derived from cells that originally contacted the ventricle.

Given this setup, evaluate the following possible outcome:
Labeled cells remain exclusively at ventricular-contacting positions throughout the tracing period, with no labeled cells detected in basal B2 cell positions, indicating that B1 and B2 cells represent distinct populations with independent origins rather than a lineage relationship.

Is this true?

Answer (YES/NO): NO